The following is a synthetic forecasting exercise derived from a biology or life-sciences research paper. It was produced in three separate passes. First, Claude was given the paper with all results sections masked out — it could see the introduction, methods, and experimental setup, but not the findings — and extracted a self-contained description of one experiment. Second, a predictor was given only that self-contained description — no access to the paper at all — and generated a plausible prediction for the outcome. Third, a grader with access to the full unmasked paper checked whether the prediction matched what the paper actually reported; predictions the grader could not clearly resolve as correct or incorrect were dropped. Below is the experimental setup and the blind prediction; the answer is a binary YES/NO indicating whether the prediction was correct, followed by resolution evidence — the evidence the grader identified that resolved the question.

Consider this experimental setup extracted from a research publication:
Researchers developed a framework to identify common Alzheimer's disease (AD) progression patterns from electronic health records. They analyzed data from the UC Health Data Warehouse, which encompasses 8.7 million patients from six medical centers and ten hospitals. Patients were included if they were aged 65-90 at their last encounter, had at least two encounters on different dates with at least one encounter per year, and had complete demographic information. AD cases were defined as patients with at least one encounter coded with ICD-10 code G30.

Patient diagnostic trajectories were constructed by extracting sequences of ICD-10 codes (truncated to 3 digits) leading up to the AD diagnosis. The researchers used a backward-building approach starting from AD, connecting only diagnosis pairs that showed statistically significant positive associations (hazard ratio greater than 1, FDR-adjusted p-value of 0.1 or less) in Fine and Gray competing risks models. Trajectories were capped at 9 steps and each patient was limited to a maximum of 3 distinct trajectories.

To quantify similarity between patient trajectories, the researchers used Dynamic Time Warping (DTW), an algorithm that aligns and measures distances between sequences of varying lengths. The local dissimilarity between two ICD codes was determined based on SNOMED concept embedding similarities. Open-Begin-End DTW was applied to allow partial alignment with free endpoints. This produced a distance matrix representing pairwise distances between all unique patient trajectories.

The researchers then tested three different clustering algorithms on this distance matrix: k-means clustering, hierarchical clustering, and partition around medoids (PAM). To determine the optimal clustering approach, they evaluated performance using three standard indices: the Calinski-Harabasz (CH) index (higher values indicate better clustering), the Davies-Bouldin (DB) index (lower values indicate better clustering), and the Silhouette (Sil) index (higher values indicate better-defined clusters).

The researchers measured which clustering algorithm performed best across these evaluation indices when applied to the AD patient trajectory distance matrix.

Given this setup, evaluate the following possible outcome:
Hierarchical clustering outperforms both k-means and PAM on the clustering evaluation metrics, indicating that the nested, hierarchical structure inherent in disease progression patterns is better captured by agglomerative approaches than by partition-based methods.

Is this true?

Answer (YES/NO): NO